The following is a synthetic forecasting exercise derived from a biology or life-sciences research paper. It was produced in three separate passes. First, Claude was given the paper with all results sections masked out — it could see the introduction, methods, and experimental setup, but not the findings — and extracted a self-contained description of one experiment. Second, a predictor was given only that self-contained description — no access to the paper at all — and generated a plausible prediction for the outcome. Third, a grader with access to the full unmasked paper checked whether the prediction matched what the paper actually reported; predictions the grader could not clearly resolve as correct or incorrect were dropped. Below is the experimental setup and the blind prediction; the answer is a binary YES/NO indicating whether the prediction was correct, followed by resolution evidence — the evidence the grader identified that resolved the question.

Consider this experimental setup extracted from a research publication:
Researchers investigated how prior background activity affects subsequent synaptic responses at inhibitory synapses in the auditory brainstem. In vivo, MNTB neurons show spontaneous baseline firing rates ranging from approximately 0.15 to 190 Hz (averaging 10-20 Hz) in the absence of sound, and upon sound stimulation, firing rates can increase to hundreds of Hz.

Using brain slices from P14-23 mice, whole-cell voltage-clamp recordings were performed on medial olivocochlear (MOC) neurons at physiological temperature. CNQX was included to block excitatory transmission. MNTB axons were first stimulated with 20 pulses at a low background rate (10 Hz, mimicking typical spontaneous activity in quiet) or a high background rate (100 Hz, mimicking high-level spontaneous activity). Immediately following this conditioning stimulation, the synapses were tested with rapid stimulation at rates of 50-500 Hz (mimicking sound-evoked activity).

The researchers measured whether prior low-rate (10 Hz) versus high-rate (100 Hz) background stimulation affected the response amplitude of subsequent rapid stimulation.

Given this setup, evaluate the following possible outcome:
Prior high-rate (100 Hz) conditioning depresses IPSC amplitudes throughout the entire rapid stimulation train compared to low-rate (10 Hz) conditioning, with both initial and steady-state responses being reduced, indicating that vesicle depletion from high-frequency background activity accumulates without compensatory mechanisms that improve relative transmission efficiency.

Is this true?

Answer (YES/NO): NO